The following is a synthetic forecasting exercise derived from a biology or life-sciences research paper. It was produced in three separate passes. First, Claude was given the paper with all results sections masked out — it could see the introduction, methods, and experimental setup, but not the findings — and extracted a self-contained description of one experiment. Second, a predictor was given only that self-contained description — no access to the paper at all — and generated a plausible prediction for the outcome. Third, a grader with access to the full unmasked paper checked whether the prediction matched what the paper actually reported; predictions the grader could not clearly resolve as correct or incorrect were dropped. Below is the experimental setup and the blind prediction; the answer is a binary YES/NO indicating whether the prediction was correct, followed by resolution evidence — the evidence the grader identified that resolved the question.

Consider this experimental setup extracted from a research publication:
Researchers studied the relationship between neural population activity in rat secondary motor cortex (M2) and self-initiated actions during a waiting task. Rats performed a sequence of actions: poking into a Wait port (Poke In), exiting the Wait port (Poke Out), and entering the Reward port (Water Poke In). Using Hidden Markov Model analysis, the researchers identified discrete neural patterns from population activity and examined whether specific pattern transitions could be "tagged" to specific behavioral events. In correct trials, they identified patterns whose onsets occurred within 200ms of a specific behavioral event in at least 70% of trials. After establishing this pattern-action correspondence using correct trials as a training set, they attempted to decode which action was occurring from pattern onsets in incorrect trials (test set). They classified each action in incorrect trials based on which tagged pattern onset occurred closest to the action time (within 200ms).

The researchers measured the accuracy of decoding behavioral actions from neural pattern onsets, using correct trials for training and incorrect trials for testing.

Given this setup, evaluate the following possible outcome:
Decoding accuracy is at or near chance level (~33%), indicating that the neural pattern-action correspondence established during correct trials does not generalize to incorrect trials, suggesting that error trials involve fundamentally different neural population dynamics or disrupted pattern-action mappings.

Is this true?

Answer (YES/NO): NO